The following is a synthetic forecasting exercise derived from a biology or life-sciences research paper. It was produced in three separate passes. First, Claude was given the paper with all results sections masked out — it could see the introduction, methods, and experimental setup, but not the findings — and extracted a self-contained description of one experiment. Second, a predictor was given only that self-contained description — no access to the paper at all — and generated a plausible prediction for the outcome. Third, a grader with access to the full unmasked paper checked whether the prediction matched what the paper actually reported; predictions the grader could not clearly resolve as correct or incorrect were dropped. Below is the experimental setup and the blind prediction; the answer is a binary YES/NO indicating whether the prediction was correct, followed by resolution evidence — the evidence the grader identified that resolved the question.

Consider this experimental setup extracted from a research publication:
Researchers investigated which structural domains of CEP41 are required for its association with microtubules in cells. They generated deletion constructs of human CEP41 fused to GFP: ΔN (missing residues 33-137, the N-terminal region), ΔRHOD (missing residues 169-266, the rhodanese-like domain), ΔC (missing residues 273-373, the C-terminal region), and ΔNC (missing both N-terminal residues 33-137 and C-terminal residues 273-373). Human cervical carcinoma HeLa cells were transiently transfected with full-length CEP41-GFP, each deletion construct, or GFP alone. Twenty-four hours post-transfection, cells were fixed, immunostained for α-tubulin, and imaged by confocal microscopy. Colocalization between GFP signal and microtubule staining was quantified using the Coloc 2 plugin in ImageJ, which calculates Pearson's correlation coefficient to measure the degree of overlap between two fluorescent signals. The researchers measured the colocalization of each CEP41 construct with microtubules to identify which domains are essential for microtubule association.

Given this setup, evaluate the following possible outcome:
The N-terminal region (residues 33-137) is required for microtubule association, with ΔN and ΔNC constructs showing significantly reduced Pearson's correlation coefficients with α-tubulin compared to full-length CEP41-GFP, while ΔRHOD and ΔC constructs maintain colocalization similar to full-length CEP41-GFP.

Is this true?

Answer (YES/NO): NO